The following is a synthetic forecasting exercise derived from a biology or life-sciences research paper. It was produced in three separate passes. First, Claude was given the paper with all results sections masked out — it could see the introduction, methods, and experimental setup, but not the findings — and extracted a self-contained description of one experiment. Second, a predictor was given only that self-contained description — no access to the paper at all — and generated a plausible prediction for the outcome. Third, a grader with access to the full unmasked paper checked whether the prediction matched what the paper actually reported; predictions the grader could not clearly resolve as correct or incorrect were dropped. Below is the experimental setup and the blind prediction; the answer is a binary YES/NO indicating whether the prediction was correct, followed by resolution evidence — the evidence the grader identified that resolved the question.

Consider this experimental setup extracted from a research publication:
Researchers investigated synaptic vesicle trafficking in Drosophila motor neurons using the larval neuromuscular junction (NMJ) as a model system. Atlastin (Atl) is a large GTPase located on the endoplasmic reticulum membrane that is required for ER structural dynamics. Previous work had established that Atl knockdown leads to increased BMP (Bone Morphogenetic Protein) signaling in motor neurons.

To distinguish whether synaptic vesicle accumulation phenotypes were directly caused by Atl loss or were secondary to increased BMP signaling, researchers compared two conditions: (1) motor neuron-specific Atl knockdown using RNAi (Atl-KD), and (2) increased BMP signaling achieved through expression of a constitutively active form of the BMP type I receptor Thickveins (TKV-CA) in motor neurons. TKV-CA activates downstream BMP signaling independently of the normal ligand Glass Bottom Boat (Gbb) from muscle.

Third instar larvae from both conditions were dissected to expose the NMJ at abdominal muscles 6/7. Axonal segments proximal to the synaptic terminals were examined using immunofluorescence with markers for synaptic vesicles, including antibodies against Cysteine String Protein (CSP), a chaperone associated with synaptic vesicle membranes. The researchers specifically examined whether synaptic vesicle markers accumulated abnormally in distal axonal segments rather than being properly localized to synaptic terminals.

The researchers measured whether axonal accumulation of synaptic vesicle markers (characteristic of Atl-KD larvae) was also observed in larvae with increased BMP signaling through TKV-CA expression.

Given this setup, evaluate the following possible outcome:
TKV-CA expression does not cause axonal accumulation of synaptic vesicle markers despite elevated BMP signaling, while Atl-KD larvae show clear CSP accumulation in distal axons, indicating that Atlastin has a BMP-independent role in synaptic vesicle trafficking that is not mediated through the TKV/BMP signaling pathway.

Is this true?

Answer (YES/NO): YES